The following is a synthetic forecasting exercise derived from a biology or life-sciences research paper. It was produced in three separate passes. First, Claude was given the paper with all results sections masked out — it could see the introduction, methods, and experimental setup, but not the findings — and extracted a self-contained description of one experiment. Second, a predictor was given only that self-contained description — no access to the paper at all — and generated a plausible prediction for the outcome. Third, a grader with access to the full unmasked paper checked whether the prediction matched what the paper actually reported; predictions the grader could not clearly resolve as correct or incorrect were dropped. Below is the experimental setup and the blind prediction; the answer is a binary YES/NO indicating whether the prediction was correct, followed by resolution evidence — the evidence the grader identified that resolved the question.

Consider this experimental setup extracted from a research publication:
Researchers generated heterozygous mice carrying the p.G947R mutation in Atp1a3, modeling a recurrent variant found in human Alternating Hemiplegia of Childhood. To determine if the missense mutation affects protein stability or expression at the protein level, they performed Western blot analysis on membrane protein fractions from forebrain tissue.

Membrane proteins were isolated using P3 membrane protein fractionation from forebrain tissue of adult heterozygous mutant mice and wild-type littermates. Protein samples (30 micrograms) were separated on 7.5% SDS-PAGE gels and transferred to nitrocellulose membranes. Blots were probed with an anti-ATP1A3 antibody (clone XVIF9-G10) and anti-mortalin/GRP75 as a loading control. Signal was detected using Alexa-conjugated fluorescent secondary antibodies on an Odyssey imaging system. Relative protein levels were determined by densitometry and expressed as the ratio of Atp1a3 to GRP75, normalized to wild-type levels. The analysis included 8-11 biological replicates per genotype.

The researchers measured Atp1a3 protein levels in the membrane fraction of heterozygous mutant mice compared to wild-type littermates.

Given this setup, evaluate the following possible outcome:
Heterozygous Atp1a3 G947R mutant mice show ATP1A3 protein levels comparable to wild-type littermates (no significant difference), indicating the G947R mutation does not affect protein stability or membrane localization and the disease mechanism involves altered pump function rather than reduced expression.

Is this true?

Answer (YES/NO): YES